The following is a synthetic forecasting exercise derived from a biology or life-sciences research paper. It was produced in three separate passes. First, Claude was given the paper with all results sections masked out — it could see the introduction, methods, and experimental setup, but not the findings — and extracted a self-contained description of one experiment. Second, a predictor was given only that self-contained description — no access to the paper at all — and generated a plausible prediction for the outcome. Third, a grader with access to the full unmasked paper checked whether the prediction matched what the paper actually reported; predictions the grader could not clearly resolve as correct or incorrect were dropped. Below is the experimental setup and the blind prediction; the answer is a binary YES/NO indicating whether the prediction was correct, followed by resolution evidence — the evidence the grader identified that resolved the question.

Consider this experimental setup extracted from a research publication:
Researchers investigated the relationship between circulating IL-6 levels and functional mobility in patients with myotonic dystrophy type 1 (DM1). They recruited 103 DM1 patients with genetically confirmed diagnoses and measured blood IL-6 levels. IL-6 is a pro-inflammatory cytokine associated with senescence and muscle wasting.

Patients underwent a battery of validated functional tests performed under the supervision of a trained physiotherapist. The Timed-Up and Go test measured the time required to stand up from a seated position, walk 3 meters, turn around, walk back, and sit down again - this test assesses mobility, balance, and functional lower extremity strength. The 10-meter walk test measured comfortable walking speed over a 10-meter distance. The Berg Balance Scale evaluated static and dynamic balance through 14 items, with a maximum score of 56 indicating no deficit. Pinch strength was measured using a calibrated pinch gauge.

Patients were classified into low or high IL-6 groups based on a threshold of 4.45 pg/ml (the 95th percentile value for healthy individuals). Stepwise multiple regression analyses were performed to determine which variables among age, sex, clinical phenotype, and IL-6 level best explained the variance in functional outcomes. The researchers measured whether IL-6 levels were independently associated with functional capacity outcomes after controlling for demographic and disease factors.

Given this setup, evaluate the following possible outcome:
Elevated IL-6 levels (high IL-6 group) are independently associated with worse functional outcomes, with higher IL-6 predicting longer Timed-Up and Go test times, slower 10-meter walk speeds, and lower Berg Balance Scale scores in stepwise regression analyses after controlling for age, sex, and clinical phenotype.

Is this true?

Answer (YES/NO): YES